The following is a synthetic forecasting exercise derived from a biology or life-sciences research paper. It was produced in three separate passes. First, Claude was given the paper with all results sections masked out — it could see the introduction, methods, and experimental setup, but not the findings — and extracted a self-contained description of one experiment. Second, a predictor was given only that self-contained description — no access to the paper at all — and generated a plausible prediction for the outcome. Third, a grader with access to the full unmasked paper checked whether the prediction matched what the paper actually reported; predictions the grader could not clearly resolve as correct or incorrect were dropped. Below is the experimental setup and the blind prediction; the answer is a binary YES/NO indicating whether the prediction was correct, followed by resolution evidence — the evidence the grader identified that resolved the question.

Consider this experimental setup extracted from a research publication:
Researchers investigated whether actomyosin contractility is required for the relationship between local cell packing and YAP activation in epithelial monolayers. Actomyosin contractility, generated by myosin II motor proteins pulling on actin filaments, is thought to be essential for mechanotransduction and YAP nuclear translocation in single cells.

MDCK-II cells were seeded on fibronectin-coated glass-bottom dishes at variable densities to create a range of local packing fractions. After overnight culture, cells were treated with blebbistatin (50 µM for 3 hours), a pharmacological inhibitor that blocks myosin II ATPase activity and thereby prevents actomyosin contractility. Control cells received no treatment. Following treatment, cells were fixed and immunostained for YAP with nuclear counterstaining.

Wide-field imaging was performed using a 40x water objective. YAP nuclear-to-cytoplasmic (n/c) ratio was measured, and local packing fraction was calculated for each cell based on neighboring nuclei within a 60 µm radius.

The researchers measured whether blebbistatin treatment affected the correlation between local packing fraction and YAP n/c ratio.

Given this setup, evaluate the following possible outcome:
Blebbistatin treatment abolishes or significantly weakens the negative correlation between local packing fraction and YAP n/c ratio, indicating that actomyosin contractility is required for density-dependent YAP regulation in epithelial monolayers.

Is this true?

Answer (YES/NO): NO